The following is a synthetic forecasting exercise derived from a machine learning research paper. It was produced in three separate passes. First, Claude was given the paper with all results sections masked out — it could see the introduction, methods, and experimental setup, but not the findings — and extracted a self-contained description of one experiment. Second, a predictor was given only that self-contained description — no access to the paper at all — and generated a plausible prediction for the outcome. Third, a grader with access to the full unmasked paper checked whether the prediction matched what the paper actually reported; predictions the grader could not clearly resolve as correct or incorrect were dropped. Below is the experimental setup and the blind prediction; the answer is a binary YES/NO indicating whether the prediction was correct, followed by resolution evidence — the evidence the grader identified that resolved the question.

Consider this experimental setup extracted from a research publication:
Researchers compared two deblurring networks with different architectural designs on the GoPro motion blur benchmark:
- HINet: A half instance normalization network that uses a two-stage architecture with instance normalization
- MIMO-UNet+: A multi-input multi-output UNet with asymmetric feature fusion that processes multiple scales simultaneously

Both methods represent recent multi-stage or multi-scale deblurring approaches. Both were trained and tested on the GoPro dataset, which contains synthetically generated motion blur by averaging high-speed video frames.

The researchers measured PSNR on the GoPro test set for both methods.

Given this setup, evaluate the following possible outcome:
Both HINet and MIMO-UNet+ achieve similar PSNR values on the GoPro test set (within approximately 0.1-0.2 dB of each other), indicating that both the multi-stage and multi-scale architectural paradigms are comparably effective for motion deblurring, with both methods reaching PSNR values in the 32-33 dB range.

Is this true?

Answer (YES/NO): NO